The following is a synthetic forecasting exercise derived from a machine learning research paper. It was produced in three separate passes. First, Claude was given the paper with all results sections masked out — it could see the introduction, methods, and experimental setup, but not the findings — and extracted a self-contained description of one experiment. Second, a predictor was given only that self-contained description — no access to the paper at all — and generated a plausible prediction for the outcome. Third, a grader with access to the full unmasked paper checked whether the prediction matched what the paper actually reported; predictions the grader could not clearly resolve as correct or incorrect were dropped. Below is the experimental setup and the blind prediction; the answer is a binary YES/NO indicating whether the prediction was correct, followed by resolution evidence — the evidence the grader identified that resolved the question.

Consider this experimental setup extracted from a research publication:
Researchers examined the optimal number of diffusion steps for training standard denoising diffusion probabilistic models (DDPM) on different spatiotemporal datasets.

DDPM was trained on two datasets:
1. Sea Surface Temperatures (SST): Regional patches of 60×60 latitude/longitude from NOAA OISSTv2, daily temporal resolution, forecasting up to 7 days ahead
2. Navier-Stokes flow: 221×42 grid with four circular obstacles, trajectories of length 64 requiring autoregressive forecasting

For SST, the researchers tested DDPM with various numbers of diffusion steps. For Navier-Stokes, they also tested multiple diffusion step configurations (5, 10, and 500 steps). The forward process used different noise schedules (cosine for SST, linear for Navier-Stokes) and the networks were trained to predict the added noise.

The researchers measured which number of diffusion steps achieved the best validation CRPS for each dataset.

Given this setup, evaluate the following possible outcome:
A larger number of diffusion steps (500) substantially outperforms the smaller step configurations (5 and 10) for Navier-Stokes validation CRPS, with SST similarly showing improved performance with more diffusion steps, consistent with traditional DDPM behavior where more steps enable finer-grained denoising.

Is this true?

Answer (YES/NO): NO